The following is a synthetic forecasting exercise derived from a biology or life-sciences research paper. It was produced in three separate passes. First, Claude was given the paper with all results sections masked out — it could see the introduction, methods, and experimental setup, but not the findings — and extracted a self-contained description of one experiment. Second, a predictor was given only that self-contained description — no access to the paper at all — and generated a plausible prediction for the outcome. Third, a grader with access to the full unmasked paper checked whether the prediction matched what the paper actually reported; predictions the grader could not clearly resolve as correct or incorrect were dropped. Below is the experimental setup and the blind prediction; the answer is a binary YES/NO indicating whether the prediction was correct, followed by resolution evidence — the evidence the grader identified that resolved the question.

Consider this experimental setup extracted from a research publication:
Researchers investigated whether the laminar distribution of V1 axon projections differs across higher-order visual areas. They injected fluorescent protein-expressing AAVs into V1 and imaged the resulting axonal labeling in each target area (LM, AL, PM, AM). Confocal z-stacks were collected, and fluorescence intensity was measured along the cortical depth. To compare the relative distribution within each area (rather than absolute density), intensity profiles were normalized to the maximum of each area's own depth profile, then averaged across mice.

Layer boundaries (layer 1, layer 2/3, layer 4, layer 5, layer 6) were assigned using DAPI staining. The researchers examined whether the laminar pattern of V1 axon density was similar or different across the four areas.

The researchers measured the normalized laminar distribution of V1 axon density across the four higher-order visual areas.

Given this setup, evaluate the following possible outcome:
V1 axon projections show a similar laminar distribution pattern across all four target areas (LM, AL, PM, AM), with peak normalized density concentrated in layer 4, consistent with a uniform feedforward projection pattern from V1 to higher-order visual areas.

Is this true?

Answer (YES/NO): NO